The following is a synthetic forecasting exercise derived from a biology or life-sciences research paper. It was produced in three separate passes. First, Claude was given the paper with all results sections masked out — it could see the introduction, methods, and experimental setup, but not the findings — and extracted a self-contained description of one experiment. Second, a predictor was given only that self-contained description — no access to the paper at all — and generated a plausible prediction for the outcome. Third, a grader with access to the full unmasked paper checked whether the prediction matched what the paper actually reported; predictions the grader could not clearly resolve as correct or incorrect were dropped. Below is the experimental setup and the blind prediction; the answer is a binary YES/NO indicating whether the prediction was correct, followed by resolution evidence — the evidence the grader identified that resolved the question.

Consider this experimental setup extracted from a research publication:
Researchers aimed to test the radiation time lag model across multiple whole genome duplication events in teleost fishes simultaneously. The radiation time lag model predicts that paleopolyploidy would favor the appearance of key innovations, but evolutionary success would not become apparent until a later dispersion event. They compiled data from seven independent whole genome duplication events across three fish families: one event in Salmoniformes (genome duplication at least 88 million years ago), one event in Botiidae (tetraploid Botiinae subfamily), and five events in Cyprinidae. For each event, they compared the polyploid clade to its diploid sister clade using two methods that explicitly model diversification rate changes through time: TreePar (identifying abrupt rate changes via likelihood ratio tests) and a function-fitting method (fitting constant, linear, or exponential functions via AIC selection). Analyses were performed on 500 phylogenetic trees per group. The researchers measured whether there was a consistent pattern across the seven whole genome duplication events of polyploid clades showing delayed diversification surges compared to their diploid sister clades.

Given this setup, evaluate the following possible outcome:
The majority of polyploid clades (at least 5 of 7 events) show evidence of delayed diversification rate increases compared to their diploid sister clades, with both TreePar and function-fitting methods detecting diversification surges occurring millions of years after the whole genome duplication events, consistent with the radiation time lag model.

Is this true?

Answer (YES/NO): NO